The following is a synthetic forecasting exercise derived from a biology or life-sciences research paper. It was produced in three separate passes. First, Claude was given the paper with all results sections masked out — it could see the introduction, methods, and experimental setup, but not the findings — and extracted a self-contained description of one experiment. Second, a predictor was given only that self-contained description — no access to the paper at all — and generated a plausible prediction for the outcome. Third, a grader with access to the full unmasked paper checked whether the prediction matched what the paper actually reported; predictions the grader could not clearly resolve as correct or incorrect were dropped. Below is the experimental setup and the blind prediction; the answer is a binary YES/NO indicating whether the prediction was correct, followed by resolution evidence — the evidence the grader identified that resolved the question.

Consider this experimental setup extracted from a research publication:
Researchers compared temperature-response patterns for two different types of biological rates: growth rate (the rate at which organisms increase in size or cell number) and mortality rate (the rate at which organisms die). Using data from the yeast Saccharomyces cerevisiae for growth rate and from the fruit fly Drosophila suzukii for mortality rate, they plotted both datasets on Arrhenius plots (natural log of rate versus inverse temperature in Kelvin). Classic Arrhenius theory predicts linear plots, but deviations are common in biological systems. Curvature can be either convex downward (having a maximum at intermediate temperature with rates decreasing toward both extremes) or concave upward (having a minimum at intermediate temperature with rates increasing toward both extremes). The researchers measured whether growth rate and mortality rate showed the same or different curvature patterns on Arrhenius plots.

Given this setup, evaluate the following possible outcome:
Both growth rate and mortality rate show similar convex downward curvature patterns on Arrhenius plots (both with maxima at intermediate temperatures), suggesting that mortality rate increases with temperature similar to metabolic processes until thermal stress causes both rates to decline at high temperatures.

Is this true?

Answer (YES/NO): NO